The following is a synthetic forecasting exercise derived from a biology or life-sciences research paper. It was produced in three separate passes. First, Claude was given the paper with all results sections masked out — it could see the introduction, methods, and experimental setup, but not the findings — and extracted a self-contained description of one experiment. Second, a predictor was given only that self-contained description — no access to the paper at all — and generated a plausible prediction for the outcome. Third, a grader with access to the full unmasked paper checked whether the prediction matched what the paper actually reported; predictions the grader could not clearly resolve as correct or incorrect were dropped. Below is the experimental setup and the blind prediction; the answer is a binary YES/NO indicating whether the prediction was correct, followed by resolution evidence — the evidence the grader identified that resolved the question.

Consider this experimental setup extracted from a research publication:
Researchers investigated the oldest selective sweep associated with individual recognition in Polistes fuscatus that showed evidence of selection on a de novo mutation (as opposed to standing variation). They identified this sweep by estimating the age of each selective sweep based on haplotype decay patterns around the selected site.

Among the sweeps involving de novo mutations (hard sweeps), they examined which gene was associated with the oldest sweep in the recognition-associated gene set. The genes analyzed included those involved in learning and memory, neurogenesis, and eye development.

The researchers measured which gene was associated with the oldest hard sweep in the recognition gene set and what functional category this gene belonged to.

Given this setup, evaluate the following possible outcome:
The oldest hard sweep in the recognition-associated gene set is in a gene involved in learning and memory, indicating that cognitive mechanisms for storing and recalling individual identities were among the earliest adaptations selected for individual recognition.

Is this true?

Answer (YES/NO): YES